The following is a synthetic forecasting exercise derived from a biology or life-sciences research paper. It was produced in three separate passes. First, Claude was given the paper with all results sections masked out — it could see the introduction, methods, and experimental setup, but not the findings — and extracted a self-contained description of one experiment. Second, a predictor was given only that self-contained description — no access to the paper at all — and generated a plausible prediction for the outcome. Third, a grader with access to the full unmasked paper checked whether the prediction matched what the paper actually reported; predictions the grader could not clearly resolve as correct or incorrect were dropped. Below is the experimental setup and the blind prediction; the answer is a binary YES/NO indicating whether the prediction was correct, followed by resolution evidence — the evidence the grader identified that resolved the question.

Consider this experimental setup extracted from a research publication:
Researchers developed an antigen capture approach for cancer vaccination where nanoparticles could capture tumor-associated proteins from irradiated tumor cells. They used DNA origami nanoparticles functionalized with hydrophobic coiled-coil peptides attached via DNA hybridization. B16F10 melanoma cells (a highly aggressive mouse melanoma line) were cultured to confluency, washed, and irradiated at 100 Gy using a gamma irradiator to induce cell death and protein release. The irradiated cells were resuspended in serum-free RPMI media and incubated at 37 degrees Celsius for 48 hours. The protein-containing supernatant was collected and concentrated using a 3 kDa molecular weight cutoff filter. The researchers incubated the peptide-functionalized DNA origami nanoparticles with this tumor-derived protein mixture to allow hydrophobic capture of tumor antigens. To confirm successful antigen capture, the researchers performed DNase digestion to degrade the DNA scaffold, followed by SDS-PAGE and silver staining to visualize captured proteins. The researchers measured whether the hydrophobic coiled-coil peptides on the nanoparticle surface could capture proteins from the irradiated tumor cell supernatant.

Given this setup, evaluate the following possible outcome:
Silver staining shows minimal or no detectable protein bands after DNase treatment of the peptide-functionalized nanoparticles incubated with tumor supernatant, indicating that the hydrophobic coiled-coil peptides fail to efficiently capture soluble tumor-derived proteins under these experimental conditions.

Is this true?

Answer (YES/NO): NO